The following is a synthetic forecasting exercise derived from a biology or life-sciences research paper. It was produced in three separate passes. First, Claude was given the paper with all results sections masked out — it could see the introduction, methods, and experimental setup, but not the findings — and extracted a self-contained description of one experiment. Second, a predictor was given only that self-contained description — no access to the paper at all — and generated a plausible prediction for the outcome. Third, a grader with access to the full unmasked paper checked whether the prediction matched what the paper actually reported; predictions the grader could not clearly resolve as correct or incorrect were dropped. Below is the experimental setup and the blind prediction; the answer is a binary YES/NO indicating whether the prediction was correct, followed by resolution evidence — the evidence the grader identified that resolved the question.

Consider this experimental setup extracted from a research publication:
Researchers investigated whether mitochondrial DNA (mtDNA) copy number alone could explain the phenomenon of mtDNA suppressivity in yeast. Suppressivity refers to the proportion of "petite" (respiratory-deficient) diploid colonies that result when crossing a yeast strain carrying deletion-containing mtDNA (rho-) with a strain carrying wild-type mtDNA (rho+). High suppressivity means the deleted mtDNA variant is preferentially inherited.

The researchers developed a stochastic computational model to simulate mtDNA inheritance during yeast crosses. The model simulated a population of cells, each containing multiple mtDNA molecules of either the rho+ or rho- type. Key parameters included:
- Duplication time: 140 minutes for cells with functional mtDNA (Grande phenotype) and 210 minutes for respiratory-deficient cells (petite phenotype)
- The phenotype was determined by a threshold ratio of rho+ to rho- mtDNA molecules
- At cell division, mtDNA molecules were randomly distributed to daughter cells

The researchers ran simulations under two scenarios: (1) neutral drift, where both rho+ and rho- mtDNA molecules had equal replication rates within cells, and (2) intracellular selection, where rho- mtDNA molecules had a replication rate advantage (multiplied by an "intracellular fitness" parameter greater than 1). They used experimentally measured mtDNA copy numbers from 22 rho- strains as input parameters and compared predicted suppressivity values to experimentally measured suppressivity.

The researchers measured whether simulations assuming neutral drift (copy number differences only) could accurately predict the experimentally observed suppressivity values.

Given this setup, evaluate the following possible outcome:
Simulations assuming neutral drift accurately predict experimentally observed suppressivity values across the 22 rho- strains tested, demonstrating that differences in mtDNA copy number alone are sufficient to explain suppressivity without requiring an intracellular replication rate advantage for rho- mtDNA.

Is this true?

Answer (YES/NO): NO